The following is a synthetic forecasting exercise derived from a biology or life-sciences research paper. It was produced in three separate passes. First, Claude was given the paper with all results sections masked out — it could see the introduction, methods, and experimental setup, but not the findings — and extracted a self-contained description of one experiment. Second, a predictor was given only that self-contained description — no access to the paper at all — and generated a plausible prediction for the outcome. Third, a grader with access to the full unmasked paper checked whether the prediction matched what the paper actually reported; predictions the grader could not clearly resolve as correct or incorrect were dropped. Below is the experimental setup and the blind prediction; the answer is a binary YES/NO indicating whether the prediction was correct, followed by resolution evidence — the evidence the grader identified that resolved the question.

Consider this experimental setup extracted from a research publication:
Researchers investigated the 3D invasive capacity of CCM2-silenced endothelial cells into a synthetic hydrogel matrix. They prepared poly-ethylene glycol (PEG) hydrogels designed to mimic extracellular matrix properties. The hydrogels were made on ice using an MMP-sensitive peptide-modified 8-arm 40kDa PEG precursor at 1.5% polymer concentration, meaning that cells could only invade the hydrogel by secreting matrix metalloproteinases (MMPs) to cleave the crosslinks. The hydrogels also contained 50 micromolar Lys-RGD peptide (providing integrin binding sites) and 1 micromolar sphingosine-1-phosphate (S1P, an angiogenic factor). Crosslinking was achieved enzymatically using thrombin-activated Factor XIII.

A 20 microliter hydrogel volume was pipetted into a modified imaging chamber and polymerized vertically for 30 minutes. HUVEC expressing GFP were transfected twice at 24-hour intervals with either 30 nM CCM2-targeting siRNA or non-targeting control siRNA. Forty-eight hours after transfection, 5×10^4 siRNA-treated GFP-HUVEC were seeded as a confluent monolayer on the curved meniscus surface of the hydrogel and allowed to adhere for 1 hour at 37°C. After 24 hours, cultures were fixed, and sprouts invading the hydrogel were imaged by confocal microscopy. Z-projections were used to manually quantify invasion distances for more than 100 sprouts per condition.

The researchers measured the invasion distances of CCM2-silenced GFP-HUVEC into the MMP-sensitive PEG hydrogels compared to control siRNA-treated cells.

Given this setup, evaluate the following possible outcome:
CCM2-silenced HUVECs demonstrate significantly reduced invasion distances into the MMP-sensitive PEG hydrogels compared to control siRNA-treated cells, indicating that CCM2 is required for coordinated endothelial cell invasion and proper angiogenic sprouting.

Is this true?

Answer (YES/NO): NO